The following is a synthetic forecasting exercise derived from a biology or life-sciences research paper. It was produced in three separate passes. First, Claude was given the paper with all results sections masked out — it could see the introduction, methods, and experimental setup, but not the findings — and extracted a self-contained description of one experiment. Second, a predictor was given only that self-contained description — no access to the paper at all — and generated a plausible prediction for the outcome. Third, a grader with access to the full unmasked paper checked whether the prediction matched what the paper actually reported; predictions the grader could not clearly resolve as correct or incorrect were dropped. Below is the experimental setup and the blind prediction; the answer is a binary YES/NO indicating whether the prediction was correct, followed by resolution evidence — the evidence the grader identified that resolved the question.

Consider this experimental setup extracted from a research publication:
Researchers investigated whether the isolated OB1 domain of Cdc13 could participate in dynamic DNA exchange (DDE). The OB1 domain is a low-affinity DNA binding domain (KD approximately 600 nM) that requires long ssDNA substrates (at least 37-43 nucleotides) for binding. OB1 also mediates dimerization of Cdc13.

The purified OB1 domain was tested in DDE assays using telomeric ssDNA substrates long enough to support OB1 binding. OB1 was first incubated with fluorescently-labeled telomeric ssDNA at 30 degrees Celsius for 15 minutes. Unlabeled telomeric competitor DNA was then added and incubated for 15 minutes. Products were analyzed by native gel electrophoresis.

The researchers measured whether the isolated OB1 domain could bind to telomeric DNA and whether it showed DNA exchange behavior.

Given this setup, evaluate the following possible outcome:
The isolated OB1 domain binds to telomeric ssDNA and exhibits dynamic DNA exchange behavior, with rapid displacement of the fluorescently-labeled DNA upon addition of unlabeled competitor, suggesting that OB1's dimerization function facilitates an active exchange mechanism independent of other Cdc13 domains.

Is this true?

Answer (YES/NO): NO